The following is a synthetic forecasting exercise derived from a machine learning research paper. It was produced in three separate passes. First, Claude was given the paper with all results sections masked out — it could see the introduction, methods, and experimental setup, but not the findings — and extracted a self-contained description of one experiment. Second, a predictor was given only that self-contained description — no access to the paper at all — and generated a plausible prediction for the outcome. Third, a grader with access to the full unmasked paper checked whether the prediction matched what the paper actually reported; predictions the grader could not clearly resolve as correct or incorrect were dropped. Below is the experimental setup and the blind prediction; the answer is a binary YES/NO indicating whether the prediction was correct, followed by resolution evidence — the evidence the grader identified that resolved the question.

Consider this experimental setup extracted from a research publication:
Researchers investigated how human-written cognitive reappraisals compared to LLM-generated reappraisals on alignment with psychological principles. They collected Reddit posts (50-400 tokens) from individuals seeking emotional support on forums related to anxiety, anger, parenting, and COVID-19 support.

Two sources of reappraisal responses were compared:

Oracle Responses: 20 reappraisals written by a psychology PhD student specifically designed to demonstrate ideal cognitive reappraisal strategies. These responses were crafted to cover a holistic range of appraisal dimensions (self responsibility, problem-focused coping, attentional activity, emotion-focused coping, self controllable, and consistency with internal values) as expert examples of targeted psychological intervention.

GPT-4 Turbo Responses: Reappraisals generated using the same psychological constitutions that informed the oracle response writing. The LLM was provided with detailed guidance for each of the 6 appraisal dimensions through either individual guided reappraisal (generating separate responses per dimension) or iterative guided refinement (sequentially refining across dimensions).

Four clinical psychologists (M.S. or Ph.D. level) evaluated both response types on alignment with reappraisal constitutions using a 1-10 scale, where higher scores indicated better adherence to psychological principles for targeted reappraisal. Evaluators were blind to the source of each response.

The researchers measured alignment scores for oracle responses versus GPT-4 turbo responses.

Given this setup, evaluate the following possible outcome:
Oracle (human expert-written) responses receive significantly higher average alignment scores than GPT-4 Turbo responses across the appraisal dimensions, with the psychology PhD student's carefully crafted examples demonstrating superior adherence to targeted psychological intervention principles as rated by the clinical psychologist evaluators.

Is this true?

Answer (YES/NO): NO